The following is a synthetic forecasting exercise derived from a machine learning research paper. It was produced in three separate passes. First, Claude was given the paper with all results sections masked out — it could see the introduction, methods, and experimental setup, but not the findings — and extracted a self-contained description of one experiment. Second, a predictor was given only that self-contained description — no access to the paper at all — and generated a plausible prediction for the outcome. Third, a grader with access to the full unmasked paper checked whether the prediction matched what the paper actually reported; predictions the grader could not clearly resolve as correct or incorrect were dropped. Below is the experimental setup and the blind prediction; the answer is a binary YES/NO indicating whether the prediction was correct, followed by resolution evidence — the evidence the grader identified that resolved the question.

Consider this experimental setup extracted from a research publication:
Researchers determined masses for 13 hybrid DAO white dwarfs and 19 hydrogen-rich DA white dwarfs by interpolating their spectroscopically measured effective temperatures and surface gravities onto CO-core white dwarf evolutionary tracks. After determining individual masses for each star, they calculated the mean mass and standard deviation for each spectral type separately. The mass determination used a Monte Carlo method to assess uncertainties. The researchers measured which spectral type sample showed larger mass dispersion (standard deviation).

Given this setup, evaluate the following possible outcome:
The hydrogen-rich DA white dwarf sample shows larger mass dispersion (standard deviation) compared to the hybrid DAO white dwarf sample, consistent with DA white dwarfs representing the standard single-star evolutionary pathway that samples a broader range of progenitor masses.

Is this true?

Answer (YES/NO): YES